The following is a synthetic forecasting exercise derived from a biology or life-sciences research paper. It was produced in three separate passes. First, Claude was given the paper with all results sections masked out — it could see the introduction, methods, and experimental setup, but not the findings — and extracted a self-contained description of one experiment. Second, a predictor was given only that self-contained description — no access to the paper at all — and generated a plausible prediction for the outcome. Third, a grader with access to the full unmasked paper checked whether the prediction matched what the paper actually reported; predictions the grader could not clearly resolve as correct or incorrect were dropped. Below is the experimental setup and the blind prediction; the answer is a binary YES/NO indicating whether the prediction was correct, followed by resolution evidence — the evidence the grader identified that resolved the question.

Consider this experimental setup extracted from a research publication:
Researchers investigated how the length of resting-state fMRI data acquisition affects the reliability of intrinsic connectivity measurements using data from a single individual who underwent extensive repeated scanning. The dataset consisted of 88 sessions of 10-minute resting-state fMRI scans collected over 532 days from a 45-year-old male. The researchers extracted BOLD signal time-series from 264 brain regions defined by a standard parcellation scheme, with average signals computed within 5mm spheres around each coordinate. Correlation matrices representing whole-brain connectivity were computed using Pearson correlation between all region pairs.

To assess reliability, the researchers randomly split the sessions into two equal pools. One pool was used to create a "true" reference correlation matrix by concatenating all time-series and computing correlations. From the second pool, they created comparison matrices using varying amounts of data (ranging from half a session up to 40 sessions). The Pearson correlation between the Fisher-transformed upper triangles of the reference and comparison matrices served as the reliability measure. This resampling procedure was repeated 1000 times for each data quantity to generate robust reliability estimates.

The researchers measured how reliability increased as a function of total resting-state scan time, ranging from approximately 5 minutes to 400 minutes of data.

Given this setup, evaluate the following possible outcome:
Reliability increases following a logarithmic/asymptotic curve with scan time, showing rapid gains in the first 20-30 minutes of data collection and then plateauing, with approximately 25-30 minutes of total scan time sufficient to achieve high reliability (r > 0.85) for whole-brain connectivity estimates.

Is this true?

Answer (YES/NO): YES